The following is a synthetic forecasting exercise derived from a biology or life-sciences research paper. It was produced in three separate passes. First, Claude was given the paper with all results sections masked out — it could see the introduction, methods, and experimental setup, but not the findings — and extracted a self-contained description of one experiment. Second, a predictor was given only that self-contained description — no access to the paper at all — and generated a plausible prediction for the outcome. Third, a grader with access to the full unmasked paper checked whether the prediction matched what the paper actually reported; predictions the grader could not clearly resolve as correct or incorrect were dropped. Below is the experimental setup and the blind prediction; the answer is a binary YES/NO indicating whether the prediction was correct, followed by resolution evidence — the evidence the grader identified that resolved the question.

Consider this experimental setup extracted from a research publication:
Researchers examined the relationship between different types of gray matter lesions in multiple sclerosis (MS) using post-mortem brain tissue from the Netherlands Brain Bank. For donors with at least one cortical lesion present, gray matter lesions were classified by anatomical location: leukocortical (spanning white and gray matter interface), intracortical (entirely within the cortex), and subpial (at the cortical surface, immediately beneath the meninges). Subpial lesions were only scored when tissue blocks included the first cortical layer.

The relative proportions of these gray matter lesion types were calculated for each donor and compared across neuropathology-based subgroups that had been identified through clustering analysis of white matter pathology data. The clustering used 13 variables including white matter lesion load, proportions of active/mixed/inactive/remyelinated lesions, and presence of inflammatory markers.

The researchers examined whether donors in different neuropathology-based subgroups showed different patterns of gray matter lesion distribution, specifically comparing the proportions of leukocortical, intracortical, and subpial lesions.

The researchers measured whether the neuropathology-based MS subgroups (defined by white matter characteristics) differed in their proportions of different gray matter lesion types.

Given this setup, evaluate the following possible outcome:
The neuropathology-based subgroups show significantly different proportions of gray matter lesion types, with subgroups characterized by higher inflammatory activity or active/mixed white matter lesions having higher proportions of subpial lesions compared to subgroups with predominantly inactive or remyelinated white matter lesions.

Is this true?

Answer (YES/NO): NO